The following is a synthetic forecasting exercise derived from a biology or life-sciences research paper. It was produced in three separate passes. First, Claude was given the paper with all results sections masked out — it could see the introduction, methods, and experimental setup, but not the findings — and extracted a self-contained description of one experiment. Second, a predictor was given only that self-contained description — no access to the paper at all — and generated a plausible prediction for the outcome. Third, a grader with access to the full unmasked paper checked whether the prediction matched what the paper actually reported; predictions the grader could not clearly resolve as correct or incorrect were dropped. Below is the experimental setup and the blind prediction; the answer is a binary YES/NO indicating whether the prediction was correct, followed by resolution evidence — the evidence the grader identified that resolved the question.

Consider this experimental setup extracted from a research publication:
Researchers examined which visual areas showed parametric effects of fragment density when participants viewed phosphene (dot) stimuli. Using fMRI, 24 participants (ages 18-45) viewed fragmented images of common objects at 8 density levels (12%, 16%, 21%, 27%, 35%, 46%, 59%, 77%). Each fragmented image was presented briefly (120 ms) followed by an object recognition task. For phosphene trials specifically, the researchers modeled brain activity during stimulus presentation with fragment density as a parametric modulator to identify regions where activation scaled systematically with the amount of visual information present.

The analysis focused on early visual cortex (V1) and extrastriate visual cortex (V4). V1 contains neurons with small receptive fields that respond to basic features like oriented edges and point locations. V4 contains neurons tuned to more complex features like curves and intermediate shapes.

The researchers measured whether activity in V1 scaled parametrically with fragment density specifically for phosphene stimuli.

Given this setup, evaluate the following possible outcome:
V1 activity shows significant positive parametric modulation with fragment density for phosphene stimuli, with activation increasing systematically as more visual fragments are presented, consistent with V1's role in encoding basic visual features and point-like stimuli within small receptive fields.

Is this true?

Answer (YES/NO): NO